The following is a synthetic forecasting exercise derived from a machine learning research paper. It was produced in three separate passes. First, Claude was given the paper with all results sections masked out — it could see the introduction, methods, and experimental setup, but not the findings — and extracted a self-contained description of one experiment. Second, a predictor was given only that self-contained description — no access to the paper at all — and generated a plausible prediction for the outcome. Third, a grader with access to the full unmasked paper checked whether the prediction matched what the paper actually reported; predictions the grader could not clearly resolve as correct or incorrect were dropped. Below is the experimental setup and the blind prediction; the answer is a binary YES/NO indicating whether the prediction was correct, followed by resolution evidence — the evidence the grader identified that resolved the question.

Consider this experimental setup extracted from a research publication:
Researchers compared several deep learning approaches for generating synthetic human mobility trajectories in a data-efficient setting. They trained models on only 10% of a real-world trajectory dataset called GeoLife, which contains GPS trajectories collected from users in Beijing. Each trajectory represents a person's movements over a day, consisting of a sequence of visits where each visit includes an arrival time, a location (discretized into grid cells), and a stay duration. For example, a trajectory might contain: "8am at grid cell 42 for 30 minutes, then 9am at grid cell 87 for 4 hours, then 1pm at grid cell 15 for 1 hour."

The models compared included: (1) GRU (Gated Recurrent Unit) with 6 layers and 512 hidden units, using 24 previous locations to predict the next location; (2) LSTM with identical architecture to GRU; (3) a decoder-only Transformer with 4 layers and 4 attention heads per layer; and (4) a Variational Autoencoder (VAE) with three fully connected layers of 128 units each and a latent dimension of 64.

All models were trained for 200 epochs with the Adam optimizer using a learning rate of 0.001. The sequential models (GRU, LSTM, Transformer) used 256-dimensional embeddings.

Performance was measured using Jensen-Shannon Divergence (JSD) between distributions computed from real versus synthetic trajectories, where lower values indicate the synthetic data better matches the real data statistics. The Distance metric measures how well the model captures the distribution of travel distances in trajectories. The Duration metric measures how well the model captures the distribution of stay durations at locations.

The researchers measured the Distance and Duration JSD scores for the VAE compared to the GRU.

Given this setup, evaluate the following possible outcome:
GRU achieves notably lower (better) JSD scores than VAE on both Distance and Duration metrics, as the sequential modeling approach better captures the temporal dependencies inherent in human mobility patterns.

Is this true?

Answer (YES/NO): YES